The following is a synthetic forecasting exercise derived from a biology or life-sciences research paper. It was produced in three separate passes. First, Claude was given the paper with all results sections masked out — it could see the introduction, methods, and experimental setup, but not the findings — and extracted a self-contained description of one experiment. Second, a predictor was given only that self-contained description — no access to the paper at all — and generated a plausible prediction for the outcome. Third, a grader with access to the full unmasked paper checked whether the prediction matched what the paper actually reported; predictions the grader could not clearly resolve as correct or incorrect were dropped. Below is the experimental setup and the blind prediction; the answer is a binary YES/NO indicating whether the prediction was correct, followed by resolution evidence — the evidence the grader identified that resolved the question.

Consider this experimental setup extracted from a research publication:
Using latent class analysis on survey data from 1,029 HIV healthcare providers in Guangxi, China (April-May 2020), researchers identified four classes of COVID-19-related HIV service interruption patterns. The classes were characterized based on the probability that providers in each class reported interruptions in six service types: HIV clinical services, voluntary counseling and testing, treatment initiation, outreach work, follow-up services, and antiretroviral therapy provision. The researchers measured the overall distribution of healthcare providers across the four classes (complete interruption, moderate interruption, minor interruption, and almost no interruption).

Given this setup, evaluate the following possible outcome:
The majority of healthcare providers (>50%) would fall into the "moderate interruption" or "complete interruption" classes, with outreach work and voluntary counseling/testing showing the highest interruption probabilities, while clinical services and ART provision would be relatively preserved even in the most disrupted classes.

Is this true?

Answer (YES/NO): NO